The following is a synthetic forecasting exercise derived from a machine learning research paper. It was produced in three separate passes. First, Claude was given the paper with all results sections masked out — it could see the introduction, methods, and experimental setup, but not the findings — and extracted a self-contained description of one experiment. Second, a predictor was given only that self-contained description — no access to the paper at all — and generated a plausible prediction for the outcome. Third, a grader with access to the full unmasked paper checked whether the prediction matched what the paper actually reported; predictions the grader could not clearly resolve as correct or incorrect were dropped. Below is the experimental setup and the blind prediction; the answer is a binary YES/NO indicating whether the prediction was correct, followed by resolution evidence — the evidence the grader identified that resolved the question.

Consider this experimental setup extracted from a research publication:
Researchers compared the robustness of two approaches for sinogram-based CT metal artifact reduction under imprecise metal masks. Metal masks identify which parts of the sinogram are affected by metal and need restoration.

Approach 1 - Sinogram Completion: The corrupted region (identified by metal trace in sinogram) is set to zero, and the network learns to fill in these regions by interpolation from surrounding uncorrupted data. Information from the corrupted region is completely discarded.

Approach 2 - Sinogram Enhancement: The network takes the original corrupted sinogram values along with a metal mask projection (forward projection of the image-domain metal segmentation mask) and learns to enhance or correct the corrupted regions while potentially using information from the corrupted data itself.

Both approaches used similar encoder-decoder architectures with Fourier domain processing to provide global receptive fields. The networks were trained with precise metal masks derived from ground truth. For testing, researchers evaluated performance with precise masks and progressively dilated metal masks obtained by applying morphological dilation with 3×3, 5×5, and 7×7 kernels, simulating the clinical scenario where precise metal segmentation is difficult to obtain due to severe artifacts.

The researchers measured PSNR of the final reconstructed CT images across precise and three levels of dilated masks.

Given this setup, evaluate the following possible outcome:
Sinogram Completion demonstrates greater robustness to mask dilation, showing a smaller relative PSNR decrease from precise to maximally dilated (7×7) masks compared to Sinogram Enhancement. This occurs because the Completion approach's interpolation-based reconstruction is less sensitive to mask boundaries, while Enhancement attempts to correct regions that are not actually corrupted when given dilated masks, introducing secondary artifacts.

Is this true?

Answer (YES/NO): YES